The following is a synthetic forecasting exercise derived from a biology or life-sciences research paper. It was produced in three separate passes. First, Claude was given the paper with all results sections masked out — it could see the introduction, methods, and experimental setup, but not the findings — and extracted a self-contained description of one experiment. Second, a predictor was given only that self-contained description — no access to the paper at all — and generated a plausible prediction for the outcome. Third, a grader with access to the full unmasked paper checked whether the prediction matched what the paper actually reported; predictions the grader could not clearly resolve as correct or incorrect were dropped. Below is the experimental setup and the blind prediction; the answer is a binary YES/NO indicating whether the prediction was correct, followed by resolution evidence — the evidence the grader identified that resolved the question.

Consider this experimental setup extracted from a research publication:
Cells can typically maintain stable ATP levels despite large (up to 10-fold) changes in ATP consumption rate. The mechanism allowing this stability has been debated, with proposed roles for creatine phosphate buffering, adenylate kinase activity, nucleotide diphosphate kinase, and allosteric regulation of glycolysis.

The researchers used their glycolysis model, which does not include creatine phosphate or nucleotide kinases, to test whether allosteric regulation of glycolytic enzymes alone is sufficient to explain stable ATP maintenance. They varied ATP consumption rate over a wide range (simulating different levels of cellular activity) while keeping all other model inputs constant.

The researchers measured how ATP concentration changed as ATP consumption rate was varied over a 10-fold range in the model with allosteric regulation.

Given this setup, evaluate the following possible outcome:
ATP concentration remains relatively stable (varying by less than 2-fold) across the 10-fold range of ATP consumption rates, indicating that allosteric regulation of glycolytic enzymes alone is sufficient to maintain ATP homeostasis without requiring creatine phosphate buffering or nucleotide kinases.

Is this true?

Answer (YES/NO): YES